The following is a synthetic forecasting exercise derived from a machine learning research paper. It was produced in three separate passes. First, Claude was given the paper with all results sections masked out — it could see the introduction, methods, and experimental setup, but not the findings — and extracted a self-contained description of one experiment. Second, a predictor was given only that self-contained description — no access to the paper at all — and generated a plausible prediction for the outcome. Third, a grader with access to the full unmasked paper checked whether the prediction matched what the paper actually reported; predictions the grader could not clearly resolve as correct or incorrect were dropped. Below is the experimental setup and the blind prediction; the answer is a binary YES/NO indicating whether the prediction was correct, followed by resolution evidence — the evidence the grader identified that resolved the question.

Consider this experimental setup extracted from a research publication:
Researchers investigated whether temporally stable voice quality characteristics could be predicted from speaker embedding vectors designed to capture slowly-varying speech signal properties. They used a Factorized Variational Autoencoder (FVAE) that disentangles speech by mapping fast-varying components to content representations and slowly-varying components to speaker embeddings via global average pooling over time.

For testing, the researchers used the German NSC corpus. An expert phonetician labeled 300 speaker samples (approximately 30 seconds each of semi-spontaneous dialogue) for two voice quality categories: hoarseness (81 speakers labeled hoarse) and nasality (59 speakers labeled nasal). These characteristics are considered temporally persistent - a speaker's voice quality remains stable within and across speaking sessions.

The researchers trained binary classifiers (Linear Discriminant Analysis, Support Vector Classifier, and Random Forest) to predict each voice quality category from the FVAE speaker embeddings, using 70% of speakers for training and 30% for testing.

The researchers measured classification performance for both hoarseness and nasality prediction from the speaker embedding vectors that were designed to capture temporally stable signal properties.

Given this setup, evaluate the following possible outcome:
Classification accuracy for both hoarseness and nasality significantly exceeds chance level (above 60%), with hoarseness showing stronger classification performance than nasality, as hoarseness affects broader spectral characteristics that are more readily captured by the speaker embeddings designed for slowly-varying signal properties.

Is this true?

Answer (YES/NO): NO